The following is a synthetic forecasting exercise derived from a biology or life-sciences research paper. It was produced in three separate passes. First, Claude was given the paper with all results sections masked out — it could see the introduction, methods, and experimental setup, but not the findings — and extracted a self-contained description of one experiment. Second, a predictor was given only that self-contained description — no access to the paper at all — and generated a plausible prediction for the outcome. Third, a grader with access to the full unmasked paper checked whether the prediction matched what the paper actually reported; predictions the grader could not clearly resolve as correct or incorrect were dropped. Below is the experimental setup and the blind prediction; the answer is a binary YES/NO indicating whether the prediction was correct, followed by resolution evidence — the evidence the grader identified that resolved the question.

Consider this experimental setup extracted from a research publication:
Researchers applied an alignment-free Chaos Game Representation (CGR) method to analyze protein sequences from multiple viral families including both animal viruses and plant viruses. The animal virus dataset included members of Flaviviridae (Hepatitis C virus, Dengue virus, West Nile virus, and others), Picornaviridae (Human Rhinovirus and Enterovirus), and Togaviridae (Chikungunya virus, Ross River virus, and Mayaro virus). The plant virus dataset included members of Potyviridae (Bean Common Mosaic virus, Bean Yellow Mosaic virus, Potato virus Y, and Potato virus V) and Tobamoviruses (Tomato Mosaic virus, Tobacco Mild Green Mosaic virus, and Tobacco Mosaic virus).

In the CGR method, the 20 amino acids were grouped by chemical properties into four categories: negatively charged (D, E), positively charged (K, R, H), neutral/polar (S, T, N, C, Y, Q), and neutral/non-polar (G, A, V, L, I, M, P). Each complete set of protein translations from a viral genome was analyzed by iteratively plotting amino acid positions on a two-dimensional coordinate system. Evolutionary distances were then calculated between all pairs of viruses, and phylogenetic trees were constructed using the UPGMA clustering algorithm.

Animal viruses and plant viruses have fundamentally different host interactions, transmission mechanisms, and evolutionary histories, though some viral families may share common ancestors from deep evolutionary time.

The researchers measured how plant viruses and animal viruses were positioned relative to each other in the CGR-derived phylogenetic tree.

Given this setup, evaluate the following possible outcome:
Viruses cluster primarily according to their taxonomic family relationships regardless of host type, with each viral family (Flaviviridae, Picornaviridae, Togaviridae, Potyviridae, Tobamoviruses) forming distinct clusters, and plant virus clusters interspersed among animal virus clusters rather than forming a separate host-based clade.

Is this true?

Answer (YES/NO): NO